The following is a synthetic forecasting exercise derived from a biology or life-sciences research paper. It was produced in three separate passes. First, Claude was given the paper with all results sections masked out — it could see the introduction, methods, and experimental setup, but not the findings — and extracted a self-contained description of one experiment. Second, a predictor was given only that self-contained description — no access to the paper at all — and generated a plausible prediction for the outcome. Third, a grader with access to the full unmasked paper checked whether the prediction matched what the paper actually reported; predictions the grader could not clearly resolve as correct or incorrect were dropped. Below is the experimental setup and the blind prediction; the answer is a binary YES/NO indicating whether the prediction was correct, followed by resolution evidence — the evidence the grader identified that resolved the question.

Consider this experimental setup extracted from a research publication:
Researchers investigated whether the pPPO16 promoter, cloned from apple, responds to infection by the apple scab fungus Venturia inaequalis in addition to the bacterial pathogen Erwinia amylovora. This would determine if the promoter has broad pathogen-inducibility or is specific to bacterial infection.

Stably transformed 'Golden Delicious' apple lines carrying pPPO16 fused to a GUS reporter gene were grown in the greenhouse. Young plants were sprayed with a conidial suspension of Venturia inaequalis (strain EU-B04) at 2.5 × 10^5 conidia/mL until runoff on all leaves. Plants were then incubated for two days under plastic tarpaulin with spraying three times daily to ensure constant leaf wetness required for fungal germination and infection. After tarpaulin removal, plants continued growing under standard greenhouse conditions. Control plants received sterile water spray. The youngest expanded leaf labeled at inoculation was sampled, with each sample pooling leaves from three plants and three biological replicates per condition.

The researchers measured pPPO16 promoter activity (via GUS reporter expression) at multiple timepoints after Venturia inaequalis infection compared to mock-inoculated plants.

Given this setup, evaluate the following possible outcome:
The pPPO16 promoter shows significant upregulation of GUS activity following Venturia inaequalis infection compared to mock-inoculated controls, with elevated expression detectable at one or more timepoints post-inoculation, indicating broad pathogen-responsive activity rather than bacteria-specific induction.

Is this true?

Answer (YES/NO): YES